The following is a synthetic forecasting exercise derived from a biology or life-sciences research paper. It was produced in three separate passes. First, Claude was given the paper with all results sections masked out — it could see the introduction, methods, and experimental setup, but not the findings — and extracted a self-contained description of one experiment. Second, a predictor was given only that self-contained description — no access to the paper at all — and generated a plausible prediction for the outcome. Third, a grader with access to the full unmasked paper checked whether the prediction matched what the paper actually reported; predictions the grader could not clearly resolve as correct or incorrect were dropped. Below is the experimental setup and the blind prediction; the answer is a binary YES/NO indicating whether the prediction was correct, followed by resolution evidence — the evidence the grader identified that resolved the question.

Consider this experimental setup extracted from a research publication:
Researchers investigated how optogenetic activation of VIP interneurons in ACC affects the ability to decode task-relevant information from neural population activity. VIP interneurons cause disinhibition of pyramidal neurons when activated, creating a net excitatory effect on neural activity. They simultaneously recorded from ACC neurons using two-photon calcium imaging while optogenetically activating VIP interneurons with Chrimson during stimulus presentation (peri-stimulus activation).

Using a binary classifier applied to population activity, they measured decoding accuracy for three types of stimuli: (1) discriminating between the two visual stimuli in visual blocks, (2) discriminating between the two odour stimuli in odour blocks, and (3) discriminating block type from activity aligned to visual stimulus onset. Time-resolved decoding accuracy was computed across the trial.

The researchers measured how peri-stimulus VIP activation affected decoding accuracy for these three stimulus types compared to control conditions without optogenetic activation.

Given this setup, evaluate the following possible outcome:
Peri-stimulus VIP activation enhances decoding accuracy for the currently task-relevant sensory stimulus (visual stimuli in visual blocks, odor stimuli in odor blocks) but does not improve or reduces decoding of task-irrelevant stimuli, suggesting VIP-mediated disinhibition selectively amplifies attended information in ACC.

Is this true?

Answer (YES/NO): NO